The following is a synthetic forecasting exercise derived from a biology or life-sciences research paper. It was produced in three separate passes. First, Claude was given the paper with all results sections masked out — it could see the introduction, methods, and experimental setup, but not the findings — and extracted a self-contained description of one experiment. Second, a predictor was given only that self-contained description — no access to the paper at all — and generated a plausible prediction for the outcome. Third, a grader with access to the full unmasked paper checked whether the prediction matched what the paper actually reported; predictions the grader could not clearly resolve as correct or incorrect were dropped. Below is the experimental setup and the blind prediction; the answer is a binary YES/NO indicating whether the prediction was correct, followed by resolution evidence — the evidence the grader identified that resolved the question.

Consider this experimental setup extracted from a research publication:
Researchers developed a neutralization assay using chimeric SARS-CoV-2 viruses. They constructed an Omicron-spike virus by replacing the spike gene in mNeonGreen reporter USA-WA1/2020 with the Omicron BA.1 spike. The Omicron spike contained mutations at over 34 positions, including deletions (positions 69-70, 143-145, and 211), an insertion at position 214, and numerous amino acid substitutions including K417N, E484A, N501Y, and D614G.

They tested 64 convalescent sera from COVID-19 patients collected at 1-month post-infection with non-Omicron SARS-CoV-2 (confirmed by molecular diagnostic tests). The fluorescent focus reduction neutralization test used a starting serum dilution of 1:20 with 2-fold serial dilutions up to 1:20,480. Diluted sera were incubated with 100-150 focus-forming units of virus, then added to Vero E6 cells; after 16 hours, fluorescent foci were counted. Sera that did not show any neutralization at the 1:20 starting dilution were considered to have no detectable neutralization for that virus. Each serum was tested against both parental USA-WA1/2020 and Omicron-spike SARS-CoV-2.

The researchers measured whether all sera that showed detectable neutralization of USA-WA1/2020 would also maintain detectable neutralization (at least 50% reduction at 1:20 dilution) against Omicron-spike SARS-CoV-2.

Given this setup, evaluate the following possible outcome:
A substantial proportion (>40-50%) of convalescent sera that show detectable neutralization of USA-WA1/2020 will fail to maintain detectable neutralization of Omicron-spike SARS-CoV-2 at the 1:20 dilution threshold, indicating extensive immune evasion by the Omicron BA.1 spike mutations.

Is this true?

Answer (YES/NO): NO